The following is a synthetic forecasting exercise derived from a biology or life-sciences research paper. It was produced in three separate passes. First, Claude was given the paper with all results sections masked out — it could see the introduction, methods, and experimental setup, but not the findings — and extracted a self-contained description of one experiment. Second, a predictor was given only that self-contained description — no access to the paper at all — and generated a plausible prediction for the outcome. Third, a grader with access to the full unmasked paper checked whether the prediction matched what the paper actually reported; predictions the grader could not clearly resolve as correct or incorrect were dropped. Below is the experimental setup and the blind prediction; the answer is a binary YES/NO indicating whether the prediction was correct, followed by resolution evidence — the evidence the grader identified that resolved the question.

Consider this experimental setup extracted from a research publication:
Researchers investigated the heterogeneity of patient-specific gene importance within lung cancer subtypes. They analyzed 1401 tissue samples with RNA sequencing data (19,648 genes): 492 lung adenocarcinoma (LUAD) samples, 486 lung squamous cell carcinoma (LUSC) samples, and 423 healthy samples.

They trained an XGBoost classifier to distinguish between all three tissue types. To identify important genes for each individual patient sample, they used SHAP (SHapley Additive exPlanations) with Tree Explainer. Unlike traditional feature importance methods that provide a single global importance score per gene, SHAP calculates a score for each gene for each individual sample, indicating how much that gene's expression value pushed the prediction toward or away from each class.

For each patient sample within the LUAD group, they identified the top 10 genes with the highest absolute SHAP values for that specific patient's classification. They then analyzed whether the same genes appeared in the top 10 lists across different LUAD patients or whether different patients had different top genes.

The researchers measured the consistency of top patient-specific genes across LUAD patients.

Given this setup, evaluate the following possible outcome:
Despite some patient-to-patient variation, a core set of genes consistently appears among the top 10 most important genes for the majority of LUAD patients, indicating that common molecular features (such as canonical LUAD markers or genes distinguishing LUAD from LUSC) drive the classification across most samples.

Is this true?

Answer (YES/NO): NO